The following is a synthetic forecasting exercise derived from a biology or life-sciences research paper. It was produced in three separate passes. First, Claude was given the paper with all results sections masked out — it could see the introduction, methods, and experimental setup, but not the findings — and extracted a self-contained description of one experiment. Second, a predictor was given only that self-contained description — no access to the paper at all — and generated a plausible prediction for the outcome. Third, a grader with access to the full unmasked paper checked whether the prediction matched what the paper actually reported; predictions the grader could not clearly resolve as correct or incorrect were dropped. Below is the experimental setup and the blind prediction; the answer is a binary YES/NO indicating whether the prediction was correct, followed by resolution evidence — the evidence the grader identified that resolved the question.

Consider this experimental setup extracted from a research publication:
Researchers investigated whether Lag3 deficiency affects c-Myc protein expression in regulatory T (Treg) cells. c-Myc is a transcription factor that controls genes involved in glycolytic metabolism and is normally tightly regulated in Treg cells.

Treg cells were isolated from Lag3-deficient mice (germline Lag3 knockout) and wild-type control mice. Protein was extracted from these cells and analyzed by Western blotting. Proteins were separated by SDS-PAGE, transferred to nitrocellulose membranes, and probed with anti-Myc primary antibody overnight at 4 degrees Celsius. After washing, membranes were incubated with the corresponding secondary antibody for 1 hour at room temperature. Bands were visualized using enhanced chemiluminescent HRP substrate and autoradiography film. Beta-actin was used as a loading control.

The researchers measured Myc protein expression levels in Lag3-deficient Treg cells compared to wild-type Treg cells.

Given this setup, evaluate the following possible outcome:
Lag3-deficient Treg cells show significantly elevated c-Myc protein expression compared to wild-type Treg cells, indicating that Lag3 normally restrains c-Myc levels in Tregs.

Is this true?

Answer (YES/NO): YES